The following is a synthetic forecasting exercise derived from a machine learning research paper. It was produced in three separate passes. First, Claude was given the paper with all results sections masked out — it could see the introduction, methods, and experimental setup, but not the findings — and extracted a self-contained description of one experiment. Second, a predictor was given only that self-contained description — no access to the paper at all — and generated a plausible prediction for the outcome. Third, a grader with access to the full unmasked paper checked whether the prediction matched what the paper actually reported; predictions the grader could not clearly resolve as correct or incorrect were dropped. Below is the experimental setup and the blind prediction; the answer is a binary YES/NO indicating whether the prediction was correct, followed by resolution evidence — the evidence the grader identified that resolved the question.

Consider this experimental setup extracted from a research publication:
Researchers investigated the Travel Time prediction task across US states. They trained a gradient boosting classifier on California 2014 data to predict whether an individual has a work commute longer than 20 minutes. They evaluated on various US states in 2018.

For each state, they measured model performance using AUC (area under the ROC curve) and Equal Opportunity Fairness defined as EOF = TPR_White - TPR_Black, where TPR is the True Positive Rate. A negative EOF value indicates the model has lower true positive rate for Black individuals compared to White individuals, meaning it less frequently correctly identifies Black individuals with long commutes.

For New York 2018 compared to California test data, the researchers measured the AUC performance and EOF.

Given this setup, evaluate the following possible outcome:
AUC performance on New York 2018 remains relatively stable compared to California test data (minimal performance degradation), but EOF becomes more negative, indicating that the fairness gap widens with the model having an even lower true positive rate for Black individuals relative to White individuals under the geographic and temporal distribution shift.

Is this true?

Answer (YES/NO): NO